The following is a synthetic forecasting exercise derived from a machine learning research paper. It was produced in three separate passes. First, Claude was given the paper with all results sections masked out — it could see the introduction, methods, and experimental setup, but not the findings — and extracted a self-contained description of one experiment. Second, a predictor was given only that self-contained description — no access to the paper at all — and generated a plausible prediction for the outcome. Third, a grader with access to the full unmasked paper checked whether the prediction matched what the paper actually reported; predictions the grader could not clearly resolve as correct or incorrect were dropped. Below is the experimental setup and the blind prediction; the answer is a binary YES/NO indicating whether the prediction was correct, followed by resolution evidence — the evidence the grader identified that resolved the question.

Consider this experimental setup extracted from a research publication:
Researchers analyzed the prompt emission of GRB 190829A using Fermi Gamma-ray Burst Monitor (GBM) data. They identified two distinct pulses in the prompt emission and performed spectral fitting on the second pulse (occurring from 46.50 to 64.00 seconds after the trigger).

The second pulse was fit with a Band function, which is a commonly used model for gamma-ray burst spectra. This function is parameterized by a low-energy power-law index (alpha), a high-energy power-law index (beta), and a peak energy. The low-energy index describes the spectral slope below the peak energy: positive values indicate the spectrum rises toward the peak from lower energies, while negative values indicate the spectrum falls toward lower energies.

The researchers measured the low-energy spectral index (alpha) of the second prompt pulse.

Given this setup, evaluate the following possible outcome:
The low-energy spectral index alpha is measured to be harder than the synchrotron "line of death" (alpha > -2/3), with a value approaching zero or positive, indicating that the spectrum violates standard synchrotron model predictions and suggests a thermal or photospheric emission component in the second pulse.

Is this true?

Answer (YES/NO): YES